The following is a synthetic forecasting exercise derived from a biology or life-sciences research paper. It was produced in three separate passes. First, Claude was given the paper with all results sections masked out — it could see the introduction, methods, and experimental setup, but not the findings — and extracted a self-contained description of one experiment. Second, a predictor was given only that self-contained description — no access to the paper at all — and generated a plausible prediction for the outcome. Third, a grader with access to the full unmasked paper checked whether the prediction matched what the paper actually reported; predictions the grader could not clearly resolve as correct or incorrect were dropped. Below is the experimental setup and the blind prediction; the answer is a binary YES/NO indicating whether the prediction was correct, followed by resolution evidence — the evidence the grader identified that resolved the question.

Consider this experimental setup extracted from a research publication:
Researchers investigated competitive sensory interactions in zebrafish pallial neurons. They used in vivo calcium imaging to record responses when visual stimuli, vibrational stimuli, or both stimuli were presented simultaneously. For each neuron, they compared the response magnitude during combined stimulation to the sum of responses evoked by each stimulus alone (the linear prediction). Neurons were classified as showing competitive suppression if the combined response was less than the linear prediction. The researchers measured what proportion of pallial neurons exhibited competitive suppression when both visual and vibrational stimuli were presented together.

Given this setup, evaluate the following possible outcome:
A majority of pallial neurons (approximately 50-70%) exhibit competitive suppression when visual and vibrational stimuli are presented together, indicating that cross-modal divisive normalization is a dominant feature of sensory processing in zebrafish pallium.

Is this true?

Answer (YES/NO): NO